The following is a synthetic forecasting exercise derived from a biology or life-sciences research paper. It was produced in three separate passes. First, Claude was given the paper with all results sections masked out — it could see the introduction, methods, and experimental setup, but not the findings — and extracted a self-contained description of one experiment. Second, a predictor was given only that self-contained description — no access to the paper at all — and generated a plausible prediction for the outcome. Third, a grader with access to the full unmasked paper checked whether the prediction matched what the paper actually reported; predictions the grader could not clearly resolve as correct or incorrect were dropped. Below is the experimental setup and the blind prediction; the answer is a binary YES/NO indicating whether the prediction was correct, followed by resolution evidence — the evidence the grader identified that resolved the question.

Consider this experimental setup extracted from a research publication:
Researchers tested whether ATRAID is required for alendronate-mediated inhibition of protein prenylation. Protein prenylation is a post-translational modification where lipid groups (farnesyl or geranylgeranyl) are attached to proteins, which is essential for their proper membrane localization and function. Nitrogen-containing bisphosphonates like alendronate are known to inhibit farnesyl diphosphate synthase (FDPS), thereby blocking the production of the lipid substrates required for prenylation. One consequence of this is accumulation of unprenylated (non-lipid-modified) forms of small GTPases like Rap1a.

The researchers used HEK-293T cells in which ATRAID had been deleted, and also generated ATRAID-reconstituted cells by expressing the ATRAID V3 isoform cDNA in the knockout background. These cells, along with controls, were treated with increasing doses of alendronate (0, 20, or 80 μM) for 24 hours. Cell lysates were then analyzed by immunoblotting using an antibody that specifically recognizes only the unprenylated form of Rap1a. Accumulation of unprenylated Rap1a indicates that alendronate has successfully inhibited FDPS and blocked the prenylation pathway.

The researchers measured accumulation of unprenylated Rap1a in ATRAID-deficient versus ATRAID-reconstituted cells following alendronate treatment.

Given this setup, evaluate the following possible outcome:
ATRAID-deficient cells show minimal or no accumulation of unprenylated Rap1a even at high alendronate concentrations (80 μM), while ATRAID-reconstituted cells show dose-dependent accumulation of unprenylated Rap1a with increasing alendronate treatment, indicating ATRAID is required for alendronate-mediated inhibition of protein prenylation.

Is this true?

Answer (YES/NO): YES